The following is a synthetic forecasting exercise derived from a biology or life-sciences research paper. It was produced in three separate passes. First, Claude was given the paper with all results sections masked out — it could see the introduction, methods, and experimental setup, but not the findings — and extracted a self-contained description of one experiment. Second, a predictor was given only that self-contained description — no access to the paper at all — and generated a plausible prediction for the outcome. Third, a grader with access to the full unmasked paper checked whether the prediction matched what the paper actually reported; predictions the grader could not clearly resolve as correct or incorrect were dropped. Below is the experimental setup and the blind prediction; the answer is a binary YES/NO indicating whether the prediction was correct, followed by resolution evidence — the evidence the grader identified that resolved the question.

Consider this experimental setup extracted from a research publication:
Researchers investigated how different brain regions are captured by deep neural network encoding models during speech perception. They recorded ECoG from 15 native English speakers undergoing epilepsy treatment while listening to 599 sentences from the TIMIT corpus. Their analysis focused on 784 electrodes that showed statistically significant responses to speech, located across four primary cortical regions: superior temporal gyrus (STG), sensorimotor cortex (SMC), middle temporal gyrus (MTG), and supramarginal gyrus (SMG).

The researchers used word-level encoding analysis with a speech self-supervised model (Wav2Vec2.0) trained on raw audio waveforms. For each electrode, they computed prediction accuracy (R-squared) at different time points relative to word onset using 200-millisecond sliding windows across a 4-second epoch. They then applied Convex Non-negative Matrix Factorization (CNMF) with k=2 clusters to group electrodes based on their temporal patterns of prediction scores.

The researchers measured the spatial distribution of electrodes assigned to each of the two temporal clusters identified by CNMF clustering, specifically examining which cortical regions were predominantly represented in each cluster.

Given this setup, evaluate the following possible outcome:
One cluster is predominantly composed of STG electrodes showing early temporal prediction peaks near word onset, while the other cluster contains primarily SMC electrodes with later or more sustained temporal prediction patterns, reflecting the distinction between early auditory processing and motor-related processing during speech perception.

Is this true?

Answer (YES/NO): NO